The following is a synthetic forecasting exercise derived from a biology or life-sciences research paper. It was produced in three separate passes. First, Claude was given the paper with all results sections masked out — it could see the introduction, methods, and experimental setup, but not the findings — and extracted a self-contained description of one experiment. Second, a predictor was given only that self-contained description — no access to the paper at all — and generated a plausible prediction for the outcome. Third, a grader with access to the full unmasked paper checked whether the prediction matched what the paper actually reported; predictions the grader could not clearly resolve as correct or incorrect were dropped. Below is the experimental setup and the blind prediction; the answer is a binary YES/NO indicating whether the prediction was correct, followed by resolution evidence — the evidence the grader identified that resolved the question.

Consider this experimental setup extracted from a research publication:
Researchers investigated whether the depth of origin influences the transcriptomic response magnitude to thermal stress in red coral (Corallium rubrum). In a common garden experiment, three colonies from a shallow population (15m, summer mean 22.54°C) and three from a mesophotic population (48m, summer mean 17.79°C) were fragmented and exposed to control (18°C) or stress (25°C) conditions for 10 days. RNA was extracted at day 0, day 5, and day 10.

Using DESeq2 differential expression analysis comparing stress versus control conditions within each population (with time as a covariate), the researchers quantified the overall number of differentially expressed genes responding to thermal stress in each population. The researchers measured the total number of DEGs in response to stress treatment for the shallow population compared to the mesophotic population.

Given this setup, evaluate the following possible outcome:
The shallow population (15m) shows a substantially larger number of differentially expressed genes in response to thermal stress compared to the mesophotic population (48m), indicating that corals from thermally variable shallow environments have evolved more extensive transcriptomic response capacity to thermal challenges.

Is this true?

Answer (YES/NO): NO